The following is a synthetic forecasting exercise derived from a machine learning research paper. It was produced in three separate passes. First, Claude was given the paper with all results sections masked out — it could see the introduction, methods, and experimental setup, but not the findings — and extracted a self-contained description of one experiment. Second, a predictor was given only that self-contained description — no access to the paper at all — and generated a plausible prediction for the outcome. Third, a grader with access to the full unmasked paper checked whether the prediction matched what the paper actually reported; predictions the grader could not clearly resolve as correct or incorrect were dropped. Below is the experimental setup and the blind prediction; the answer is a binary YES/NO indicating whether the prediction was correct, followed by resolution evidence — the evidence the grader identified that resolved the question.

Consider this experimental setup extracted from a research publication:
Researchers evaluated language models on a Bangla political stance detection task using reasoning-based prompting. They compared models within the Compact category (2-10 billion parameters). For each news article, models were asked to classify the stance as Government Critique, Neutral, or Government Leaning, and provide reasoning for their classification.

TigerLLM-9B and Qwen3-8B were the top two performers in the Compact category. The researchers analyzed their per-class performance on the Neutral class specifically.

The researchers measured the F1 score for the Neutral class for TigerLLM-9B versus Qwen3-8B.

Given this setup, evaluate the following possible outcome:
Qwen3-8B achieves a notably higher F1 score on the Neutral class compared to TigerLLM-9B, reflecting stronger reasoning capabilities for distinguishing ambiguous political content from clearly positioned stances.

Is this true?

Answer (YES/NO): NO